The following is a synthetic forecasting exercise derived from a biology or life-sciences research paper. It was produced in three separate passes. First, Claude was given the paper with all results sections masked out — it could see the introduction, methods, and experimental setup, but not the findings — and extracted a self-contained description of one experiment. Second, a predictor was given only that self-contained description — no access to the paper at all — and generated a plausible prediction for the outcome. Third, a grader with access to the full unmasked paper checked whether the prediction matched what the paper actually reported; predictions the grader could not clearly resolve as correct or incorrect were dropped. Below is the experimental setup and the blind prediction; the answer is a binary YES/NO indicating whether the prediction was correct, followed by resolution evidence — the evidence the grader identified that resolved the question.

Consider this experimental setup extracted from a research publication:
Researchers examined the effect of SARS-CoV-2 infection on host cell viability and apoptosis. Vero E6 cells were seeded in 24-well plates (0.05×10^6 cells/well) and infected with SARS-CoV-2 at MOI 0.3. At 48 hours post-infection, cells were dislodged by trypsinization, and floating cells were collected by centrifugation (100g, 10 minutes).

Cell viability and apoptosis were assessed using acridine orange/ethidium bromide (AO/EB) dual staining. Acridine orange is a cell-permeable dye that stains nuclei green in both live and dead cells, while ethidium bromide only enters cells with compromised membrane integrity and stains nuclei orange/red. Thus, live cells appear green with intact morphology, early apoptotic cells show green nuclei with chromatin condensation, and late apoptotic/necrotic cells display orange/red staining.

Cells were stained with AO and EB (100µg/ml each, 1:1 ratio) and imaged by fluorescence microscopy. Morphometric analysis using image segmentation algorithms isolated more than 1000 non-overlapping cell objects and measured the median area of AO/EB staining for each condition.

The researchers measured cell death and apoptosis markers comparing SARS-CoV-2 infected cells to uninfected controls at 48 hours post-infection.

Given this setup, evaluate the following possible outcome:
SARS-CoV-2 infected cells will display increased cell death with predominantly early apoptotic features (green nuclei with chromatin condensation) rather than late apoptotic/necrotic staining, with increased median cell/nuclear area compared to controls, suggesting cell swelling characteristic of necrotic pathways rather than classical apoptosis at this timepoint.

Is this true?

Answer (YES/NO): NO